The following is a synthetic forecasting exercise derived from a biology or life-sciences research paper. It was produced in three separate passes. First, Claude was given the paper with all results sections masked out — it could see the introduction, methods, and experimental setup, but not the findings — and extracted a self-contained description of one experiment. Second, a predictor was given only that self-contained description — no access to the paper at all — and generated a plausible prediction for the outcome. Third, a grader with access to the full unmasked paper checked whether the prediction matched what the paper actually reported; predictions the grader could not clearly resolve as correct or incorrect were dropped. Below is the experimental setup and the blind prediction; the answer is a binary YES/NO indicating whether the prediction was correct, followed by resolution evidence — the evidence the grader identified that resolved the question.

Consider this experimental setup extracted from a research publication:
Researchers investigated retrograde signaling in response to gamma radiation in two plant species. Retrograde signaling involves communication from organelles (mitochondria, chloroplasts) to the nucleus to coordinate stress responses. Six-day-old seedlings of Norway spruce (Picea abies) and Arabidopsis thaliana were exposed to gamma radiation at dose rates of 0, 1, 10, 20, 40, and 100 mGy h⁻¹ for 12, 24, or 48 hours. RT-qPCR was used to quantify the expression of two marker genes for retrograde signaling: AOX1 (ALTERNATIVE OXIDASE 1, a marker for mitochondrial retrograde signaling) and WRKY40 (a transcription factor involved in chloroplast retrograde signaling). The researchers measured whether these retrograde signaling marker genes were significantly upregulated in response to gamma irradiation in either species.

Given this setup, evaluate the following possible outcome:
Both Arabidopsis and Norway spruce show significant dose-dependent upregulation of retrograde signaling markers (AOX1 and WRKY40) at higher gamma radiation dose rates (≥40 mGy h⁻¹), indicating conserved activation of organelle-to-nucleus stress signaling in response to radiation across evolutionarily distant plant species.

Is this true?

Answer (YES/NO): NO